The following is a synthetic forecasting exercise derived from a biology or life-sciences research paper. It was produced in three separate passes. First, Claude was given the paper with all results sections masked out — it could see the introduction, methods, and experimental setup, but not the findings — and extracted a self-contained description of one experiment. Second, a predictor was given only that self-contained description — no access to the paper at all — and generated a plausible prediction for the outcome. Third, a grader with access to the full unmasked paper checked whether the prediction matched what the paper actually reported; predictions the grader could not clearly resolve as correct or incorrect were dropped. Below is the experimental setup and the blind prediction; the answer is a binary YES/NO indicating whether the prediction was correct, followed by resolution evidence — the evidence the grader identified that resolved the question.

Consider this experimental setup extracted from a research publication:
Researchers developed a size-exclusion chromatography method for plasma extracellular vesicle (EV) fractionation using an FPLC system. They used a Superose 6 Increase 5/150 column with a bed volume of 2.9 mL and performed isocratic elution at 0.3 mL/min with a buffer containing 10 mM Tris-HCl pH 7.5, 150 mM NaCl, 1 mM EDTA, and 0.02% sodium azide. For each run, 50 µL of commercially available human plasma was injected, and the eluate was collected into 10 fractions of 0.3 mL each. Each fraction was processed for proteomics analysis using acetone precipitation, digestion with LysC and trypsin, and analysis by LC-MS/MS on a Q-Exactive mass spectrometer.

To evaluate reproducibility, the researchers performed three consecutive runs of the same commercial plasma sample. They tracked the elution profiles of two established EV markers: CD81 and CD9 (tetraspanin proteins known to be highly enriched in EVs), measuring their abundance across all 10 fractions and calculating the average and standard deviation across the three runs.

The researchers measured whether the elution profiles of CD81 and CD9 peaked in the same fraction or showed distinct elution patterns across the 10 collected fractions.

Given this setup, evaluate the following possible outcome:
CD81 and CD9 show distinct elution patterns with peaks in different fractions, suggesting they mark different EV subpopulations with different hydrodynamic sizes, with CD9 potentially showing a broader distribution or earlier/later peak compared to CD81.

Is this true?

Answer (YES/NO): NO